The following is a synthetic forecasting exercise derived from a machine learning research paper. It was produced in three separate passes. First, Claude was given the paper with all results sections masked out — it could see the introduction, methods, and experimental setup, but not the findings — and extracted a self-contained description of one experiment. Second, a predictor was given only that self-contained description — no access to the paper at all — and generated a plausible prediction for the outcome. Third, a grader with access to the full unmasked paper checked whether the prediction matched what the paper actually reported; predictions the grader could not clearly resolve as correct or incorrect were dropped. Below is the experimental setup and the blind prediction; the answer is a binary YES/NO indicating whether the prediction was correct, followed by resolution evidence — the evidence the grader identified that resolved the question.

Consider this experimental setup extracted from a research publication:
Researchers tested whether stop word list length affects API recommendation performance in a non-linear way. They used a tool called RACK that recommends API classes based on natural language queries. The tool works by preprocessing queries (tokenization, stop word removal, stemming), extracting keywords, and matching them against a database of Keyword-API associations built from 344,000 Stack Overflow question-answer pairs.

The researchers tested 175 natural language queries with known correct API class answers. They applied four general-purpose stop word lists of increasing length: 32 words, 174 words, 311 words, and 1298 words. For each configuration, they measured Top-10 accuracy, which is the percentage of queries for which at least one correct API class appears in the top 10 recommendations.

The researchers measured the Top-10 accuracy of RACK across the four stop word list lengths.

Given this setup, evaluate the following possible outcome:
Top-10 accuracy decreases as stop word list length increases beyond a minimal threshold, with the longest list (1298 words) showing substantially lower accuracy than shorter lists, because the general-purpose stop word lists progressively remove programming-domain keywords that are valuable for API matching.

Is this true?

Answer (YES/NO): NO